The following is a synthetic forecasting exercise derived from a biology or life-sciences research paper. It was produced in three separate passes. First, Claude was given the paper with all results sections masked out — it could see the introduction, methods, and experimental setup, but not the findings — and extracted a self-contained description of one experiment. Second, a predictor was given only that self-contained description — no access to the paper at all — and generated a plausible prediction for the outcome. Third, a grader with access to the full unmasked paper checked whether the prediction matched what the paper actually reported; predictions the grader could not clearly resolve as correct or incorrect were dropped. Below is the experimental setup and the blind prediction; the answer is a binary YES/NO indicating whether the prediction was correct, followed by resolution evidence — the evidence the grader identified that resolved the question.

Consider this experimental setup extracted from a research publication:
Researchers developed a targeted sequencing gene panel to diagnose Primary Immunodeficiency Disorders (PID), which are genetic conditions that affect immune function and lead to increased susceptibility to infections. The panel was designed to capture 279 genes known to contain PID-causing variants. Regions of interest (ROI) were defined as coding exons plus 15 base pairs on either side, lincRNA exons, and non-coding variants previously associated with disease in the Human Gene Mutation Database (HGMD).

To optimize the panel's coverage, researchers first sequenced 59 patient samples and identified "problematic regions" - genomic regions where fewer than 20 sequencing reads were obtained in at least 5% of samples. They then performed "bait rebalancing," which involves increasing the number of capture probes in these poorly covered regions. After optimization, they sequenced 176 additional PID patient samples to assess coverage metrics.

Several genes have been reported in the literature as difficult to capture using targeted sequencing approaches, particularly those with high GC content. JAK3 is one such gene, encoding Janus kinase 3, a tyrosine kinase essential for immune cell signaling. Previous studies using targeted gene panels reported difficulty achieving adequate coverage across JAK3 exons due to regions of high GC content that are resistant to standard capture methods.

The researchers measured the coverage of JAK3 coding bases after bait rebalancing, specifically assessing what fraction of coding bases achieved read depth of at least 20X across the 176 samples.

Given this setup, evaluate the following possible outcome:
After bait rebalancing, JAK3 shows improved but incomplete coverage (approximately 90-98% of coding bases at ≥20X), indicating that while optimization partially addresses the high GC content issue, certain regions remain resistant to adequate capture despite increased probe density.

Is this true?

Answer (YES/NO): NO